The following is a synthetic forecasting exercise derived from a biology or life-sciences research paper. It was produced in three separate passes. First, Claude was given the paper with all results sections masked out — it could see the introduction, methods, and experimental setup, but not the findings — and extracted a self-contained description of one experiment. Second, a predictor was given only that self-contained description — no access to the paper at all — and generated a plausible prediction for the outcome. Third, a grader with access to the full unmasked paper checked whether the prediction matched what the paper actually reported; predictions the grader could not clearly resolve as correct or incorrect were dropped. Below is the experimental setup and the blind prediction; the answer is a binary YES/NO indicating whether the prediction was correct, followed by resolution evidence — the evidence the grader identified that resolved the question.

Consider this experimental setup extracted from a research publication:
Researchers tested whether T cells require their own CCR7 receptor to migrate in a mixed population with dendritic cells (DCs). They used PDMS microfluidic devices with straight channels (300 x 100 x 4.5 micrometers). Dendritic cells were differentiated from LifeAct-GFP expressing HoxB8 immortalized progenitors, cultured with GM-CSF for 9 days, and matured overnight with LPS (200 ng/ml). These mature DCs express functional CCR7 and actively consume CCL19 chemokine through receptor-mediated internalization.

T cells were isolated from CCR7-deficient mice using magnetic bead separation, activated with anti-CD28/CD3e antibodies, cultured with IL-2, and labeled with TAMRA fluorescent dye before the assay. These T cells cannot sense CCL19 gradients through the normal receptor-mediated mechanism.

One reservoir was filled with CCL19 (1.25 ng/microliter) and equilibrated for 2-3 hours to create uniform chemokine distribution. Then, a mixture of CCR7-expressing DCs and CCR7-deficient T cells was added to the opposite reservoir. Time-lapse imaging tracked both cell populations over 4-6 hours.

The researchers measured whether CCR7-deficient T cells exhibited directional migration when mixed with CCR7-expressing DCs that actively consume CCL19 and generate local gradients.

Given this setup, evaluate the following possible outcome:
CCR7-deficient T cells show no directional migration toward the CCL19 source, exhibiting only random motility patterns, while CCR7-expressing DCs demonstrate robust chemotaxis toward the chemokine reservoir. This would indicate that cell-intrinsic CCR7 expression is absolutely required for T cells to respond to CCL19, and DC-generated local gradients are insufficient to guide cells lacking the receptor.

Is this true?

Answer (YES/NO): YES